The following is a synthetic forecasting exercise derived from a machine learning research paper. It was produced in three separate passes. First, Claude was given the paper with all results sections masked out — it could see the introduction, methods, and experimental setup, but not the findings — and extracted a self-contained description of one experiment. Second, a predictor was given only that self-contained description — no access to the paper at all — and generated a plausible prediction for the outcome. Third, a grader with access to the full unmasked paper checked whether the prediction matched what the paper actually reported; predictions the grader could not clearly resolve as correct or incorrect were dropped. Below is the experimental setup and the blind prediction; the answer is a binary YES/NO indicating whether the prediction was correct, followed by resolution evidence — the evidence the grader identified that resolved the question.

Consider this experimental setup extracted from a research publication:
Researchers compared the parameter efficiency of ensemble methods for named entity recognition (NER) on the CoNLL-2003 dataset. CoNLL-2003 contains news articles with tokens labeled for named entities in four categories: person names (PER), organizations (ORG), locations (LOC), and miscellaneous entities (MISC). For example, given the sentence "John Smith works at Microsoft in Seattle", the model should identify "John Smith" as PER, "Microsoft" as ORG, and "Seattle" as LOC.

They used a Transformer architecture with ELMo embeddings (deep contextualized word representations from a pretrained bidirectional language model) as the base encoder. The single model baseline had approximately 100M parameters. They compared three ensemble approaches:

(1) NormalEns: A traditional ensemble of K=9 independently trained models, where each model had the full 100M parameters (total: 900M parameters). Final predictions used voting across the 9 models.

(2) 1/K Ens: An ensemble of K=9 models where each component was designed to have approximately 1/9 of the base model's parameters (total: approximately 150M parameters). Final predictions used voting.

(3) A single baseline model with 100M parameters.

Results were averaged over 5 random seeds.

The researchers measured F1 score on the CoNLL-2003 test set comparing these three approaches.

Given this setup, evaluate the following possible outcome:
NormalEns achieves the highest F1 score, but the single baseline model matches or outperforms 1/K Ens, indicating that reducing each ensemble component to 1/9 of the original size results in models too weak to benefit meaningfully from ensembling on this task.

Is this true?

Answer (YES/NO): YES